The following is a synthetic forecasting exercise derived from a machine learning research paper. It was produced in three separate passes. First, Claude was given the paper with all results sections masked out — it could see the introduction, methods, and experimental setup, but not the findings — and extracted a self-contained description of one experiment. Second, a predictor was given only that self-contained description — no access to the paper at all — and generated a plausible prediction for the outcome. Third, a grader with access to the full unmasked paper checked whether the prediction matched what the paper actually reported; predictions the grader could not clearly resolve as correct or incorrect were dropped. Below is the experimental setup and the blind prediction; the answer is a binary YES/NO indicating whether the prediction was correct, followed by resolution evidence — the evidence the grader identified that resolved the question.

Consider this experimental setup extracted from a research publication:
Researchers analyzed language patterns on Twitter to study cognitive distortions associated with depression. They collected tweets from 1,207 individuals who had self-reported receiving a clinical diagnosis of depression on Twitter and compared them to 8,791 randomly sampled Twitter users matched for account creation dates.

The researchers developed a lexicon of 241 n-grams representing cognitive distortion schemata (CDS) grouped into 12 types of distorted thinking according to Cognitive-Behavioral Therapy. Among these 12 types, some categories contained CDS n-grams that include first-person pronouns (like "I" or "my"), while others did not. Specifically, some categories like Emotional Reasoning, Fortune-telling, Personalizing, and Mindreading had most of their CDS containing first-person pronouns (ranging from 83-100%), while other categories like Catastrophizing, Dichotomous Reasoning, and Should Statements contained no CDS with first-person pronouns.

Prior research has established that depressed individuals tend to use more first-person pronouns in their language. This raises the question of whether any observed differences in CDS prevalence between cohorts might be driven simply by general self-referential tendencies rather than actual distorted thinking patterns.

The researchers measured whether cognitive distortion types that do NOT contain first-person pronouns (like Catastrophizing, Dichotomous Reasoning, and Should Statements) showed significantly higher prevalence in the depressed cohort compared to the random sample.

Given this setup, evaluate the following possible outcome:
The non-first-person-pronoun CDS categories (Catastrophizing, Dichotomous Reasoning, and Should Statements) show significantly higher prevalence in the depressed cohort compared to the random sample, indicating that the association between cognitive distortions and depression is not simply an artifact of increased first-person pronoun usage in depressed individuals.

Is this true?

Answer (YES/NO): NO